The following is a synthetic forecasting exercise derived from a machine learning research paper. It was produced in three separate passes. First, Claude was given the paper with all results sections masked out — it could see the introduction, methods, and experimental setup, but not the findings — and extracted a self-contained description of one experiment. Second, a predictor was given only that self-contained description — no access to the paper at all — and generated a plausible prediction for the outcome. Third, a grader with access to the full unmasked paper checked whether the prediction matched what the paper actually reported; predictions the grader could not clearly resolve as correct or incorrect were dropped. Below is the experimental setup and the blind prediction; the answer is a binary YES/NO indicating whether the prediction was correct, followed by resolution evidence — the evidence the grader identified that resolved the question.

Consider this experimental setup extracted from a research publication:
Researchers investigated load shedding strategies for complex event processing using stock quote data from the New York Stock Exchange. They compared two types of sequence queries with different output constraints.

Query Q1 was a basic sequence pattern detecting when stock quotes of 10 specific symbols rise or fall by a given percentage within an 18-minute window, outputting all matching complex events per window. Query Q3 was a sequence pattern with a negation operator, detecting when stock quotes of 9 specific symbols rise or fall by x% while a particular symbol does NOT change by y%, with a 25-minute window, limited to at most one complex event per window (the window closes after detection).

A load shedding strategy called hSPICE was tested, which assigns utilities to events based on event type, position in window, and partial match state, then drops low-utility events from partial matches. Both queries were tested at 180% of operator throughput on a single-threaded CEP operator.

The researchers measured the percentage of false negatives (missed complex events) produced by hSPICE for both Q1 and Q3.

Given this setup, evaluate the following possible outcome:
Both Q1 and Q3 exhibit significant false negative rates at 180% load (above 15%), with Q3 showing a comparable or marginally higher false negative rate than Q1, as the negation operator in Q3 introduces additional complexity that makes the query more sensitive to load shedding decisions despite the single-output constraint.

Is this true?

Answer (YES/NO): NO